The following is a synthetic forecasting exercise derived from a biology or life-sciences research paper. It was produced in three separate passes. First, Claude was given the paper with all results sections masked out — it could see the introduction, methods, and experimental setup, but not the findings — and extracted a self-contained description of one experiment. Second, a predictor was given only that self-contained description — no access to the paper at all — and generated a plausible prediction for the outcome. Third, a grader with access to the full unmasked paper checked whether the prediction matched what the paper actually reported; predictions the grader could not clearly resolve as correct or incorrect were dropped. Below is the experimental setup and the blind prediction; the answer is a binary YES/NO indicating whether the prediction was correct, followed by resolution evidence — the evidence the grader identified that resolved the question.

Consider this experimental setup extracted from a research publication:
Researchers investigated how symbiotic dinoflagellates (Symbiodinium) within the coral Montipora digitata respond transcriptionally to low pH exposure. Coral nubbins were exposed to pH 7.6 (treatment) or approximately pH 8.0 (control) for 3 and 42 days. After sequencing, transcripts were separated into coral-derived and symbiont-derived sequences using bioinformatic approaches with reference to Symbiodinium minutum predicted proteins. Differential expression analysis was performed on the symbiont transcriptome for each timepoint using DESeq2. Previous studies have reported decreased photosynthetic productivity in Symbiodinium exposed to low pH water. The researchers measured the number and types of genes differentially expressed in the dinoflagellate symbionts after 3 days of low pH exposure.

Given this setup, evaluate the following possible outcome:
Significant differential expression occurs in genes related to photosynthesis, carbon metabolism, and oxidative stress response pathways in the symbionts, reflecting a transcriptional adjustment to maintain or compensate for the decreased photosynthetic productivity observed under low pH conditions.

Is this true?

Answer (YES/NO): NO